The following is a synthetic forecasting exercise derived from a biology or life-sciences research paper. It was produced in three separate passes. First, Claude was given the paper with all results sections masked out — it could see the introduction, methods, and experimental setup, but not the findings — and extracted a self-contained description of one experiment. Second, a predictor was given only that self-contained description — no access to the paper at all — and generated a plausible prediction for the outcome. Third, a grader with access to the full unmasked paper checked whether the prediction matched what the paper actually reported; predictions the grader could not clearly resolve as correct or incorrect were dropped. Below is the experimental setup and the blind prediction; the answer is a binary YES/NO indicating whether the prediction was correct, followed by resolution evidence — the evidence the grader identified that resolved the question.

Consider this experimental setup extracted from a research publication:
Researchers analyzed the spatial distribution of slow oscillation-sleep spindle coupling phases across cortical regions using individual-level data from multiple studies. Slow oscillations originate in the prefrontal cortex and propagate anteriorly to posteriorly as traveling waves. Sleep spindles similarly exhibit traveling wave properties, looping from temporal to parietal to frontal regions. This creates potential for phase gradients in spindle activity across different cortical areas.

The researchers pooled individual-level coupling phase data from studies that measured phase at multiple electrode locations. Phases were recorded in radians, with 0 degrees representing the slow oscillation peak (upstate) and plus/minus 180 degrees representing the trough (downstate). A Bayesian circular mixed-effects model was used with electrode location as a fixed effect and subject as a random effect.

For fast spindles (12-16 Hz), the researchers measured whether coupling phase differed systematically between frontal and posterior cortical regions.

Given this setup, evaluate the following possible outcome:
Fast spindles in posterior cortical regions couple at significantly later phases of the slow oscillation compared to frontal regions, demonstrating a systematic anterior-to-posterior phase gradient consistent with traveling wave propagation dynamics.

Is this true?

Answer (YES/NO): NO